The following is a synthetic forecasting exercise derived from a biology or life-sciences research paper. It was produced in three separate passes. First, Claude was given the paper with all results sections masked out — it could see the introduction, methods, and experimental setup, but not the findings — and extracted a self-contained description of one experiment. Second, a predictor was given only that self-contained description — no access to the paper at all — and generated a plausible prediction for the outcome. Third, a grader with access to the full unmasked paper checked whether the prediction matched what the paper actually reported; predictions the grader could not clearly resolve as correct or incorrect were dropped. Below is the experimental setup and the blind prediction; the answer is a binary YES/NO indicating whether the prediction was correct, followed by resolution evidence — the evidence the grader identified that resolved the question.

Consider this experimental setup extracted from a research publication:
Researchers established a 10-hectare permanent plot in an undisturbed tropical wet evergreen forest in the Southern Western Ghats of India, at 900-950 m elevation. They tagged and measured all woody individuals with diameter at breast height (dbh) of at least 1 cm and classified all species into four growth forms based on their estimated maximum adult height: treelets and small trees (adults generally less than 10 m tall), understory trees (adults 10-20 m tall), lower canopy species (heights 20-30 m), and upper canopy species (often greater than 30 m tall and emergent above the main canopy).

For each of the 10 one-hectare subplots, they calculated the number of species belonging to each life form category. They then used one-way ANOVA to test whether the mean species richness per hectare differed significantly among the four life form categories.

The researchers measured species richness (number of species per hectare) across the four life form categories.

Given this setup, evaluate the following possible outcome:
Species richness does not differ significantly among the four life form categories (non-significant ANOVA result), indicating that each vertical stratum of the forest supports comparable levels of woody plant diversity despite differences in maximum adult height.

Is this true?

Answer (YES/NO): NO